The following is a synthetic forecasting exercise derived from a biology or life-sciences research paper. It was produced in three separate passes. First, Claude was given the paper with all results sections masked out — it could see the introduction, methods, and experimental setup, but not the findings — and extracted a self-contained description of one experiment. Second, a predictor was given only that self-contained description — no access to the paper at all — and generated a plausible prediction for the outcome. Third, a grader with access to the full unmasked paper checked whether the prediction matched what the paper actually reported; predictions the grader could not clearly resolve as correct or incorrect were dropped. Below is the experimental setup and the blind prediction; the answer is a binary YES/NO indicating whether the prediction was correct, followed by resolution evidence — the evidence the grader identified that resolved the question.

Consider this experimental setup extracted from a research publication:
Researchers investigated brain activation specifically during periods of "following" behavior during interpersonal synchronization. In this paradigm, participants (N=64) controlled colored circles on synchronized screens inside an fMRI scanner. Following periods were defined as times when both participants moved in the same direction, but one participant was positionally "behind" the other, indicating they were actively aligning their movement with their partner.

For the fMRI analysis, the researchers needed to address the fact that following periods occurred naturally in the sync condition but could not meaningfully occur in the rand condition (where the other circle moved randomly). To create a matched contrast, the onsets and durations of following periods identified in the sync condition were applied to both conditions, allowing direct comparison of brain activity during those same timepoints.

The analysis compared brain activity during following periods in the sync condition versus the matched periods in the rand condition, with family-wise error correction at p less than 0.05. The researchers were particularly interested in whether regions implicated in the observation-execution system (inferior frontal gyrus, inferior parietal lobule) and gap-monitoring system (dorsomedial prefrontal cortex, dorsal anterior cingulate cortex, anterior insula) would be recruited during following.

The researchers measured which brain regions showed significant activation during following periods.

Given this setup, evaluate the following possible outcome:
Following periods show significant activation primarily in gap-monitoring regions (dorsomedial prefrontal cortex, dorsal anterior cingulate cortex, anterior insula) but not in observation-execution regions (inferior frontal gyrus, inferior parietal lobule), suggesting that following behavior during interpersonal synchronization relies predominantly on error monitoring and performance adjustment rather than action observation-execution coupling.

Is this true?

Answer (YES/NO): NO